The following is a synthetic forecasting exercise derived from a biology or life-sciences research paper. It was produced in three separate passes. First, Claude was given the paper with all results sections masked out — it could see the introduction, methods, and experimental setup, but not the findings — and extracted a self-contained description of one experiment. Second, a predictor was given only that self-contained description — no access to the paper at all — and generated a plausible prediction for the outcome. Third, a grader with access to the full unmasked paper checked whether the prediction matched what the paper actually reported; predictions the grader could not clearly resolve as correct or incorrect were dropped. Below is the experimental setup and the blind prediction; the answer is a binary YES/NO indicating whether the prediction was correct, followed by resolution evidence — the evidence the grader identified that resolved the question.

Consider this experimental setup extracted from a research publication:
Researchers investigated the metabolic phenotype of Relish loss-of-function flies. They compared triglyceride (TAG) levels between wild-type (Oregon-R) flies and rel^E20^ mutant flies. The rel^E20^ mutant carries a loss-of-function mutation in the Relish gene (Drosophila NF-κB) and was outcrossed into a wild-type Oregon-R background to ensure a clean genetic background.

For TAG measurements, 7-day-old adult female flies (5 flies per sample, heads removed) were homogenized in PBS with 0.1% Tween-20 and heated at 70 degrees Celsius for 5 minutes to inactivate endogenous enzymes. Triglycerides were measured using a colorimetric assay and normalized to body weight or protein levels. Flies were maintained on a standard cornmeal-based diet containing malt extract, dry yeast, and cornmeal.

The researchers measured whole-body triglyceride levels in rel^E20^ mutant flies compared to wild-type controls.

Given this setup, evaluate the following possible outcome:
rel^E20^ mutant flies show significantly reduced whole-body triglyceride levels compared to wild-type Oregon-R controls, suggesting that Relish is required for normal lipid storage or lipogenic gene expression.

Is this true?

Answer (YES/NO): NO